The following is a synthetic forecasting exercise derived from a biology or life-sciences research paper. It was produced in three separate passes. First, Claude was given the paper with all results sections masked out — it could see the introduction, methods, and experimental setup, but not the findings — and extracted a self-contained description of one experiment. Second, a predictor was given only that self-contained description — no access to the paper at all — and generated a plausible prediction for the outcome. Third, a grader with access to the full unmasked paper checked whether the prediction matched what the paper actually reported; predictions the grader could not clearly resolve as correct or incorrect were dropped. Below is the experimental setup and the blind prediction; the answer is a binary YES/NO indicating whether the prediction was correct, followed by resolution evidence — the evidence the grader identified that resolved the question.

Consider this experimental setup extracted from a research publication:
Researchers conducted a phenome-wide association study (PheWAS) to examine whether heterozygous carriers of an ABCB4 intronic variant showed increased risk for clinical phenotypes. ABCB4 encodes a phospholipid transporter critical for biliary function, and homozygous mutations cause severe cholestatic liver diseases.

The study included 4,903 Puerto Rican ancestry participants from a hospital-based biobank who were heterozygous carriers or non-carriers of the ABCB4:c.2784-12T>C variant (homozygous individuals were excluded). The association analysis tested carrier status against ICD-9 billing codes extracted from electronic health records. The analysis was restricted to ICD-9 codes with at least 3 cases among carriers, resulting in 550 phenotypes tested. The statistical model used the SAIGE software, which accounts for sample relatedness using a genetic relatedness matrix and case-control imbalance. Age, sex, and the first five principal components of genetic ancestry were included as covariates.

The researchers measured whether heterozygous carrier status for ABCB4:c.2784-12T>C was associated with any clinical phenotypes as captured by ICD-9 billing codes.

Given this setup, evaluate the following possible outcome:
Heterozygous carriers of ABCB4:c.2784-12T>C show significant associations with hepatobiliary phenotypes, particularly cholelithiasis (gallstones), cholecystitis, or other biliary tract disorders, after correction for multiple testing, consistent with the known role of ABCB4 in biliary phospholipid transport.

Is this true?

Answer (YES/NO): NO